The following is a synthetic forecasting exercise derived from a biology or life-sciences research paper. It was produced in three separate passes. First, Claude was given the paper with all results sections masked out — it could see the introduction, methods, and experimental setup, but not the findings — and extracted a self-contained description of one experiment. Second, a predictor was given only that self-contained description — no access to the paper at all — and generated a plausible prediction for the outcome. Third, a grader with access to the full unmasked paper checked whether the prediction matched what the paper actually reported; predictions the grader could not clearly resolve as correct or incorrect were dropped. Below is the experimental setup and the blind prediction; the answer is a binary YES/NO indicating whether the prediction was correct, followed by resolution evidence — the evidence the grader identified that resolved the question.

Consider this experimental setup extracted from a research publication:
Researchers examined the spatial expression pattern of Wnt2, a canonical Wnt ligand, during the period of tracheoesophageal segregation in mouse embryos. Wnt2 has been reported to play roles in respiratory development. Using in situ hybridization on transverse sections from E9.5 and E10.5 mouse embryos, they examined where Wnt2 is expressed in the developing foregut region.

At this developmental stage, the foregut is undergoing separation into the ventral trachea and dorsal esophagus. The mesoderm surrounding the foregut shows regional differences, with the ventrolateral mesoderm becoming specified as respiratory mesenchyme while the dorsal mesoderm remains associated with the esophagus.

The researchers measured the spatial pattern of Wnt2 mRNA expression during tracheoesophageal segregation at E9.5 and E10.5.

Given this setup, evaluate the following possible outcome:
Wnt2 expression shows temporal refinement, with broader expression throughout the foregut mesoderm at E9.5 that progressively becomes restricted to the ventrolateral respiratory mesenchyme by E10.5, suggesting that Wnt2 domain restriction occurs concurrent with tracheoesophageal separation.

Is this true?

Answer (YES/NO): NO